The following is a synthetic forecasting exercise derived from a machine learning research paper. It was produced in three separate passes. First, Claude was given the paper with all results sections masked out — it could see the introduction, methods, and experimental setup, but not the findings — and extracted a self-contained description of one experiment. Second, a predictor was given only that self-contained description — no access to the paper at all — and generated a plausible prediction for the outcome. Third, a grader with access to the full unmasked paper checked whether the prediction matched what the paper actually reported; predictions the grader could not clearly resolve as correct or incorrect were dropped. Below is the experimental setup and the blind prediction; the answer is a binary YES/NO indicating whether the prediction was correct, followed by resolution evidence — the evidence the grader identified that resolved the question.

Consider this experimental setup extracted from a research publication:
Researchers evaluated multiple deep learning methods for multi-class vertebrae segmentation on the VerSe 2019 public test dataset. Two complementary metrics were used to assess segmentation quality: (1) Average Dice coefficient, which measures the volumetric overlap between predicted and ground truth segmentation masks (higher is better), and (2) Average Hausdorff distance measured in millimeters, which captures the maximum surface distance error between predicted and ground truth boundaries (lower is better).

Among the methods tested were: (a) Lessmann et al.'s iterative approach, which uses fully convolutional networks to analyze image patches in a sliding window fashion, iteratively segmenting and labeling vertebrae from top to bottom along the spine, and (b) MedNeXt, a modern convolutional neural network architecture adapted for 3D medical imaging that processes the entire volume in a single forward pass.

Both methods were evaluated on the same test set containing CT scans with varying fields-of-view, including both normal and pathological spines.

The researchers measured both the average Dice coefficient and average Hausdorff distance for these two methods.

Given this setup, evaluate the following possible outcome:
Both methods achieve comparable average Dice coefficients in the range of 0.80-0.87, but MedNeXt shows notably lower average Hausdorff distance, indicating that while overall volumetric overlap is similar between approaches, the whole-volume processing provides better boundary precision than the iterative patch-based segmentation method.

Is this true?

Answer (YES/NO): NO